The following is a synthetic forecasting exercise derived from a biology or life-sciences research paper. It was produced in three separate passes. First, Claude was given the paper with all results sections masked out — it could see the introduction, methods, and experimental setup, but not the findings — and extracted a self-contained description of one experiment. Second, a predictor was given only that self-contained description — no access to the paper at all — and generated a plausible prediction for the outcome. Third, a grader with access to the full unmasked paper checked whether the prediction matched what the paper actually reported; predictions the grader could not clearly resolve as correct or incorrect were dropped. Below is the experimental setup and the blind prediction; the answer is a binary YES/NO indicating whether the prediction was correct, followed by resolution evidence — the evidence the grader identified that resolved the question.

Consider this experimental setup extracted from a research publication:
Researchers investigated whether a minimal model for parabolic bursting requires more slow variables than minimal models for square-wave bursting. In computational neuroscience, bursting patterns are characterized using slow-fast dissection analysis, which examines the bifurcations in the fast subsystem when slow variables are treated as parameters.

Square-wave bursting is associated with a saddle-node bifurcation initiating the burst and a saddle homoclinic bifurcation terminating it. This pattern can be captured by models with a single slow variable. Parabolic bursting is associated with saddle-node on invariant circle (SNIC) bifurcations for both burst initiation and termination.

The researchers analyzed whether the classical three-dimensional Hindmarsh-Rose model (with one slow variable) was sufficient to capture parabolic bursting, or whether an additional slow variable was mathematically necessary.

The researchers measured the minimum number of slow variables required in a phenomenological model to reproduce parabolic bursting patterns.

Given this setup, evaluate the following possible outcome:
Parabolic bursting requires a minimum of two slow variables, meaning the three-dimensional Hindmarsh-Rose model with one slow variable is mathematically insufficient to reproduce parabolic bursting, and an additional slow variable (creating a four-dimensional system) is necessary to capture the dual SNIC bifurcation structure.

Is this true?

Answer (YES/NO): YES